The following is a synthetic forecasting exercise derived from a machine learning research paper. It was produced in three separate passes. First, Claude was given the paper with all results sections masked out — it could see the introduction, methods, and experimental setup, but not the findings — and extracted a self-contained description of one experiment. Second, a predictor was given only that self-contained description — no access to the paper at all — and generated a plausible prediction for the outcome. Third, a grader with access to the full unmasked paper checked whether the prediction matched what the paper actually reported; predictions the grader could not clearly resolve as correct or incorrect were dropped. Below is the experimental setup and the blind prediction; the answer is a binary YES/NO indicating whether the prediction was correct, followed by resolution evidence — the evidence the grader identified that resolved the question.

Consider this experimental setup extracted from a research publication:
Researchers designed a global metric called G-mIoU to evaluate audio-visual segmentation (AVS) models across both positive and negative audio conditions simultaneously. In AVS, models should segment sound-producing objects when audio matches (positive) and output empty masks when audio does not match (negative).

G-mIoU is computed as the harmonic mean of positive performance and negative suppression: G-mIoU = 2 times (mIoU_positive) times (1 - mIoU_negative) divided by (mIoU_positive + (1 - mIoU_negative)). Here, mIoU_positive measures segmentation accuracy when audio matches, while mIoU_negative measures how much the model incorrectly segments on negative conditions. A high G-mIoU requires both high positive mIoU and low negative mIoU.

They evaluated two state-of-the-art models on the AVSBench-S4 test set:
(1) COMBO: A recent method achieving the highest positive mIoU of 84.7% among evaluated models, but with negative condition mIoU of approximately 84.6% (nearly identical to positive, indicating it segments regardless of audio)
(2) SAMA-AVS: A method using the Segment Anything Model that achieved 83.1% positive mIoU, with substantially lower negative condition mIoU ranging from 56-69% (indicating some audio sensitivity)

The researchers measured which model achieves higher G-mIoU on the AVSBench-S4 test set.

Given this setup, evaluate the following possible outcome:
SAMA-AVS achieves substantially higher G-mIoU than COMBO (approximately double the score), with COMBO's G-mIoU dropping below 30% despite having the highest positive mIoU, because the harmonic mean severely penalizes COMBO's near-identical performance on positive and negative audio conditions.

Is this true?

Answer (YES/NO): YES